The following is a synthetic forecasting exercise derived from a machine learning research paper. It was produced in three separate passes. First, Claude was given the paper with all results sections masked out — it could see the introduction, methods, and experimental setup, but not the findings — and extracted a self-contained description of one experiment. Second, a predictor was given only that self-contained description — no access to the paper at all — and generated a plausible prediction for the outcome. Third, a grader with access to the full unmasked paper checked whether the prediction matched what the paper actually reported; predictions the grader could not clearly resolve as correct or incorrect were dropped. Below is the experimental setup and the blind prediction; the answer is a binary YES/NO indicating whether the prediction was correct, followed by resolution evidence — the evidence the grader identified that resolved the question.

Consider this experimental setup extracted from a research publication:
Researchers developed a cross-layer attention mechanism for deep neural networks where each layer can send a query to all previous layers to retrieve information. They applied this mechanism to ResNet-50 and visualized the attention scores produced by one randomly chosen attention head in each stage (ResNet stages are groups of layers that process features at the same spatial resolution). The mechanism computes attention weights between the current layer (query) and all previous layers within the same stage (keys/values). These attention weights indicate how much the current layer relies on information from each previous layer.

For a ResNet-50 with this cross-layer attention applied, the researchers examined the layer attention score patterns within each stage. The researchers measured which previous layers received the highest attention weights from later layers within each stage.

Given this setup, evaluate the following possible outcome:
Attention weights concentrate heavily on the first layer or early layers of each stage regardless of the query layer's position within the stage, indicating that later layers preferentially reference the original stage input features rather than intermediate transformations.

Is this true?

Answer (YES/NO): YES